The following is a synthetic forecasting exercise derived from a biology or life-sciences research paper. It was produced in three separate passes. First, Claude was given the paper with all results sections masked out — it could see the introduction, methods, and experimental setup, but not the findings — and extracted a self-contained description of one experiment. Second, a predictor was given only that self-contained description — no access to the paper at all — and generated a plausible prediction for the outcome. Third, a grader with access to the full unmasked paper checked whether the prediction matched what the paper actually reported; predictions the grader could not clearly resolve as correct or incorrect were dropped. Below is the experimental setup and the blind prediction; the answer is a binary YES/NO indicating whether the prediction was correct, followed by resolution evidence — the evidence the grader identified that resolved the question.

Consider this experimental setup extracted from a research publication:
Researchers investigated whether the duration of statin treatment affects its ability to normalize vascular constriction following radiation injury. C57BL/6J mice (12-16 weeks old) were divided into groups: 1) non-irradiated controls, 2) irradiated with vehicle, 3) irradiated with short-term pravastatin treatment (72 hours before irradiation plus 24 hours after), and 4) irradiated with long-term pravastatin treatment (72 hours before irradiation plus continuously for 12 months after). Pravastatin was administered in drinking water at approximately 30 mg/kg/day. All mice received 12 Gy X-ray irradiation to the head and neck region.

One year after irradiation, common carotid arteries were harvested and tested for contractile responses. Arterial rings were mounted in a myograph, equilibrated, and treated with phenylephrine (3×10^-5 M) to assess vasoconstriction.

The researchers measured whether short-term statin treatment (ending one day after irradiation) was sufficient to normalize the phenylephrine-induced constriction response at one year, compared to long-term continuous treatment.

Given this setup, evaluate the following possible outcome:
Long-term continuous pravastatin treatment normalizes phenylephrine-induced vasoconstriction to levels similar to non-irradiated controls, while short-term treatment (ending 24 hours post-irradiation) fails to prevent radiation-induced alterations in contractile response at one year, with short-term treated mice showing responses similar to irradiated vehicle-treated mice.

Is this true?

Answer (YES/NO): NO